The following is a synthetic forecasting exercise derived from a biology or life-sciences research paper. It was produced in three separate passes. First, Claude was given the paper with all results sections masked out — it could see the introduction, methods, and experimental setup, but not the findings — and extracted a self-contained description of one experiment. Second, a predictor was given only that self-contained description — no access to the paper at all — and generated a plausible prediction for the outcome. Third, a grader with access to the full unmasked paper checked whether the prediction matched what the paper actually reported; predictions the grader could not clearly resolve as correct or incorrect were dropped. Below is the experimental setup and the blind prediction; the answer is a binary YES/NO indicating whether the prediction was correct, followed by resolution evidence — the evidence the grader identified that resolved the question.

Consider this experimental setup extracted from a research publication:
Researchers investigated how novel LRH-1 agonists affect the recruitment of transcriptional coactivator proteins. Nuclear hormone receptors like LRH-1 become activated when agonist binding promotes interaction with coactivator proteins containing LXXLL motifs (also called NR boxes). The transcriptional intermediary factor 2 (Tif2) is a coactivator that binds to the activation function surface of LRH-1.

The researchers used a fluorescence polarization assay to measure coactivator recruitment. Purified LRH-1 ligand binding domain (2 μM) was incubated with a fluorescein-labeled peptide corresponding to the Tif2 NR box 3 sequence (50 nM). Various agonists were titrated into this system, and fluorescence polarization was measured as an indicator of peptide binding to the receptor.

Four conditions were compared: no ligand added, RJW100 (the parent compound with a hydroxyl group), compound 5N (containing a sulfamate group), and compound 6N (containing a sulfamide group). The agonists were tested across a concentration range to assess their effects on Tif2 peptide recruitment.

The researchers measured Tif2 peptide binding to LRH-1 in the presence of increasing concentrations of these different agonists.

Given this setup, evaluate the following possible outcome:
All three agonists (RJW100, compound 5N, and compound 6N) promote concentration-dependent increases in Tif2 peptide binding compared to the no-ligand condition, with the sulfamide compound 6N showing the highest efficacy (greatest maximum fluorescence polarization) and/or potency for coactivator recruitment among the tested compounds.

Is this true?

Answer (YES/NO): YES